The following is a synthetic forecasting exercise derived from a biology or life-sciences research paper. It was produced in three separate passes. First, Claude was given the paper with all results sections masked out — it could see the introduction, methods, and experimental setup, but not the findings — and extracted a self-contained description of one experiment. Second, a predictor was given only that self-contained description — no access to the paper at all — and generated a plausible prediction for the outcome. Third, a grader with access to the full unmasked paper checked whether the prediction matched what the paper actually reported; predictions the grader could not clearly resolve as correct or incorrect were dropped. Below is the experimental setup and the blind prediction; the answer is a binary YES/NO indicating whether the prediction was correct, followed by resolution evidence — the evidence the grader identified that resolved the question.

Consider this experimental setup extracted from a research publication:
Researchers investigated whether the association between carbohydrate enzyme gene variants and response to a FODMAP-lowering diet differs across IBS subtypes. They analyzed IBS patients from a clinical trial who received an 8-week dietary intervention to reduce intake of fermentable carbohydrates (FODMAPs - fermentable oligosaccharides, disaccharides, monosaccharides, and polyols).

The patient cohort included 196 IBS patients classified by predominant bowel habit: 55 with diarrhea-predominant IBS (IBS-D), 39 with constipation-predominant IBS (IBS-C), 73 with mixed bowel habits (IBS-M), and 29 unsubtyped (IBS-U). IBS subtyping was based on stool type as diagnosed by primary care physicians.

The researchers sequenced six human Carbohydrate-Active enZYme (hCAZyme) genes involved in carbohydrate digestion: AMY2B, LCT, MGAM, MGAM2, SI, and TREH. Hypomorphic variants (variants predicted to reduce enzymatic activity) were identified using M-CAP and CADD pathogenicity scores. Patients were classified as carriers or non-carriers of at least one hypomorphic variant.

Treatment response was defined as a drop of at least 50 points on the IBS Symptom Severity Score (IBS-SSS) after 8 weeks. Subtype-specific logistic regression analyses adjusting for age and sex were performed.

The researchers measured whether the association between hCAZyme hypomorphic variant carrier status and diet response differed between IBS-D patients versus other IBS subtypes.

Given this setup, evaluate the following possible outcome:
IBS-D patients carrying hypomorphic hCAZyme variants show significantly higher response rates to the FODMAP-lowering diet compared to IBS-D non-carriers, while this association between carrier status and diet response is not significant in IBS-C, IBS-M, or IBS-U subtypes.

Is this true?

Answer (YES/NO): YES